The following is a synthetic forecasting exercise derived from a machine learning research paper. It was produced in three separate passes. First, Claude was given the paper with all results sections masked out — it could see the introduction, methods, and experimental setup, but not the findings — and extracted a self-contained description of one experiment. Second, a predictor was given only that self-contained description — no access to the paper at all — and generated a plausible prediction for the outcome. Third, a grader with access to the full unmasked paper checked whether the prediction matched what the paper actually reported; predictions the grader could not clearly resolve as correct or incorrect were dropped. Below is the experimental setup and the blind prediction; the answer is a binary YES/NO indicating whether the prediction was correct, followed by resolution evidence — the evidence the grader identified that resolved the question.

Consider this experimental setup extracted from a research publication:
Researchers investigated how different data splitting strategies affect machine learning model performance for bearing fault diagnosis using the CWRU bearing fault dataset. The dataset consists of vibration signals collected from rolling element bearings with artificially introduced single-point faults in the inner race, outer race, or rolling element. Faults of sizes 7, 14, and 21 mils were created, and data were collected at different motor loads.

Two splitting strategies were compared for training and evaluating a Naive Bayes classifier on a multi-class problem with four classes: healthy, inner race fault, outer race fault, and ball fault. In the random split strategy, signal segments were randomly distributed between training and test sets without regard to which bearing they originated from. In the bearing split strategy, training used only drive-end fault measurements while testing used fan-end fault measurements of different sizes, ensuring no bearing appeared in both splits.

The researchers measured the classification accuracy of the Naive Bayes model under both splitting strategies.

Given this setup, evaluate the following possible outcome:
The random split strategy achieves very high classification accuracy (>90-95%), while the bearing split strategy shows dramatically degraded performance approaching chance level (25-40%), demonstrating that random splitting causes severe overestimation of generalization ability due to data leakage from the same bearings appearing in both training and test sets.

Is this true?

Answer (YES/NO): NO